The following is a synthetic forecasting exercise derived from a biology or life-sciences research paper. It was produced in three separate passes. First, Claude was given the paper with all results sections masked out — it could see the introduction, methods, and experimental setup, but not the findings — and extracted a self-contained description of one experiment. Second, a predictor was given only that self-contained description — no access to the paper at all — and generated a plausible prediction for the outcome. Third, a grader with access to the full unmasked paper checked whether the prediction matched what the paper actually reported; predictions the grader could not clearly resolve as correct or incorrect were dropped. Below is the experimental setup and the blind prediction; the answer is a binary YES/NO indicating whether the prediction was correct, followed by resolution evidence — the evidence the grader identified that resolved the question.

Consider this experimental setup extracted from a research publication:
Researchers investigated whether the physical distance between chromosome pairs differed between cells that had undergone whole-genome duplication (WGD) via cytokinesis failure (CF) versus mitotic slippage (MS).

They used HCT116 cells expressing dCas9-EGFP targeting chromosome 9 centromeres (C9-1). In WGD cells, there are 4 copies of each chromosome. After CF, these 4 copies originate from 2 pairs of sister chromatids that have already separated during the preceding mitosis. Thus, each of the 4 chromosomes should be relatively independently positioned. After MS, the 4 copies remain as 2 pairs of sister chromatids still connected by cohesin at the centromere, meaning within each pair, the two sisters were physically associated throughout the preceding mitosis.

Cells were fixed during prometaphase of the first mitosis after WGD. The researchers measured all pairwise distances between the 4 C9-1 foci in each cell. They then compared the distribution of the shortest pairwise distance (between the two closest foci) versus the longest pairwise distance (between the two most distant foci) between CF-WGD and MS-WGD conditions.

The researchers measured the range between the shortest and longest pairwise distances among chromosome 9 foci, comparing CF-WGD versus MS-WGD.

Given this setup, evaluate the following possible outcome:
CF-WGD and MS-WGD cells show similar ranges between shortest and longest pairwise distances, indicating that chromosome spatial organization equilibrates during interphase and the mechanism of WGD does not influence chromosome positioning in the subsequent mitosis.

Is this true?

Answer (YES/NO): NO